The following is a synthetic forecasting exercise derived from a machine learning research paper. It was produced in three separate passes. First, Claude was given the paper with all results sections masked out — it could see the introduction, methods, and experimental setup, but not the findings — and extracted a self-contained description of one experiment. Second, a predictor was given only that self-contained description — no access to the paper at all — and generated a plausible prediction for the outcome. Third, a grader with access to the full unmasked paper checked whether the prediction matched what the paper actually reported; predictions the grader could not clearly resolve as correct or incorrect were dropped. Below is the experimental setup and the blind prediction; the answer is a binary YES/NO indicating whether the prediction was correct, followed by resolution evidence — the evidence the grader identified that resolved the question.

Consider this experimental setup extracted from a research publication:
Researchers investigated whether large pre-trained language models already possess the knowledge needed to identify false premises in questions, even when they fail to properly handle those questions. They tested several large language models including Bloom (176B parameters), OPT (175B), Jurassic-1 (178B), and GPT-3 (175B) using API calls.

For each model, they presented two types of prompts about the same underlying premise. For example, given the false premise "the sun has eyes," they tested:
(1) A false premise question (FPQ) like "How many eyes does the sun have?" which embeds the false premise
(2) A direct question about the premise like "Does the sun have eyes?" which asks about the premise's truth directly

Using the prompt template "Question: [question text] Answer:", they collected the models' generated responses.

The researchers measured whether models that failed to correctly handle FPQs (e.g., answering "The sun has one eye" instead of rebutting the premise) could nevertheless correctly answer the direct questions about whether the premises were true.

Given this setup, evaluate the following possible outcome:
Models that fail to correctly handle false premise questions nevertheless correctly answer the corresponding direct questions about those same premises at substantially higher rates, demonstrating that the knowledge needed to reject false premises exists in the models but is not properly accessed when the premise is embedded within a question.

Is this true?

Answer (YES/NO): YES